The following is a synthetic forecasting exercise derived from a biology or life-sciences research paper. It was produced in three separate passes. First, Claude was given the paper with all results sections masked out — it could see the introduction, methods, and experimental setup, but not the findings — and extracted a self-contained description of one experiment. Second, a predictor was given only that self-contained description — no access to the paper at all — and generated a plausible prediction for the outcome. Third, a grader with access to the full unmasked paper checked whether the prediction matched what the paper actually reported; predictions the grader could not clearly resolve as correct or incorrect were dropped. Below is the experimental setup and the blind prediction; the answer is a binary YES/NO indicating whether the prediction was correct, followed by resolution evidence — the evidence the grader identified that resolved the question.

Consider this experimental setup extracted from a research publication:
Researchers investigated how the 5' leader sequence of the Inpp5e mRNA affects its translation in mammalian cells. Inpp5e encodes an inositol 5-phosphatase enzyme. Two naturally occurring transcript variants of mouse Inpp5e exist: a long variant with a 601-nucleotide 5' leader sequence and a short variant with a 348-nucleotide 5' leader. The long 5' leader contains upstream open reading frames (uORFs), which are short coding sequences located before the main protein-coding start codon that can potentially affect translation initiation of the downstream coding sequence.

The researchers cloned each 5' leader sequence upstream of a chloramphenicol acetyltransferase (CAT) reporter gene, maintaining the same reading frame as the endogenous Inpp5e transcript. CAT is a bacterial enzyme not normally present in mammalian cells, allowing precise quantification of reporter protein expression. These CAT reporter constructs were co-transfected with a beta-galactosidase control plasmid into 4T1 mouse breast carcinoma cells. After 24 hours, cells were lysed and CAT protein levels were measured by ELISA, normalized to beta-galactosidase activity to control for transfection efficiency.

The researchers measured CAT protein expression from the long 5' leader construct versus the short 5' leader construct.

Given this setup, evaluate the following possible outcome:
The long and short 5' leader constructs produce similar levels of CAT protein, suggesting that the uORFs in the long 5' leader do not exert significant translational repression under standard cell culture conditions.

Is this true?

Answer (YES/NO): NO